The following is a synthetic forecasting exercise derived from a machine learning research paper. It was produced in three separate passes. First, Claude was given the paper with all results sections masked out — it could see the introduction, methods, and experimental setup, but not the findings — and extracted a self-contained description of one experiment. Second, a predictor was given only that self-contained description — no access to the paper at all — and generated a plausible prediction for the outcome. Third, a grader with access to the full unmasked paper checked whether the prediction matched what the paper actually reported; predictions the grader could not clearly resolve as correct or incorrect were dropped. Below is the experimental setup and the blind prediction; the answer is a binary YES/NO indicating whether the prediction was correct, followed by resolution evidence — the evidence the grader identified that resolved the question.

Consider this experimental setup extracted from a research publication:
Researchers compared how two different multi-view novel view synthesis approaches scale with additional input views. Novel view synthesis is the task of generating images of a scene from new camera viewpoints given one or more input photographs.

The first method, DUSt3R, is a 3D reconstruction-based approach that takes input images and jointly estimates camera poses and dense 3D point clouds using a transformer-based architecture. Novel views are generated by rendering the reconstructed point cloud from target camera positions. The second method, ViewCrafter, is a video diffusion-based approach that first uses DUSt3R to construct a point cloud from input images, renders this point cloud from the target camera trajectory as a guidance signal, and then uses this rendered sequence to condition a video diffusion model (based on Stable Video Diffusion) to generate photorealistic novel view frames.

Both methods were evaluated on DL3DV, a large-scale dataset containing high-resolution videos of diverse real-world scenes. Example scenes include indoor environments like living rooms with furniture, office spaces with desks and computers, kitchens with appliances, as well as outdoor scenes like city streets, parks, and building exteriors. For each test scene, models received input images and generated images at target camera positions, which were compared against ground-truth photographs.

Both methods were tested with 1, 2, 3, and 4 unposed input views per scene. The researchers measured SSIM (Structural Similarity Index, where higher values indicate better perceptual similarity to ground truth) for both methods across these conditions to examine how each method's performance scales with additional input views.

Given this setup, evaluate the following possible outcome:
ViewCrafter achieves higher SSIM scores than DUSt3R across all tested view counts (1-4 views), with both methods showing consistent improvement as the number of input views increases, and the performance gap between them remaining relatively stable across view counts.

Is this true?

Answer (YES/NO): NO